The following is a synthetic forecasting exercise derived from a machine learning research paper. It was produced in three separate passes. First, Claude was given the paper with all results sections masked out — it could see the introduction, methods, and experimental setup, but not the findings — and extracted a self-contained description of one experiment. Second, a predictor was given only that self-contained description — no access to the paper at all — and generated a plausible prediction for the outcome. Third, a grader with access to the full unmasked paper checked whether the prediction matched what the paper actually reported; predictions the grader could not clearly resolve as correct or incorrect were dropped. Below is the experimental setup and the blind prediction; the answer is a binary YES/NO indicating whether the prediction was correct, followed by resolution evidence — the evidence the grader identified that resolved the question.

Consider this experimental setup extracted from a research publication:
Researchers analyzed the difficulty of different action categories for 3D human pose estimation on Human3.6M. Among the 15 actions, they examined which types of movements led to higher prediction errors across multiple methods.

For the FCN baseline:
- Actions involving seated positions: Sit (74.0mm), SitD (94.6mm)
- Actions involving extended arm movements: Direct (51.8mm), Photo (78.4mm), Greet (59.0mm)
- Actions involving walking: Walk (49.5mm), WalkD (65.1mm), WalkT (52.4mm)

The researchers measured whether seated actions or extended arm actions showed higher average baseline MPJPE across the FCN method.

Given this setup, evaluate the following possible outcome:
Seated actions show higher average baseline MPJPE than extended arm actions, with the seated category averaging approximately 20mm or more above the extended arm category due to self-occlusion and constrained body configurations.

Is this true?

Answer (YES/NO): YES